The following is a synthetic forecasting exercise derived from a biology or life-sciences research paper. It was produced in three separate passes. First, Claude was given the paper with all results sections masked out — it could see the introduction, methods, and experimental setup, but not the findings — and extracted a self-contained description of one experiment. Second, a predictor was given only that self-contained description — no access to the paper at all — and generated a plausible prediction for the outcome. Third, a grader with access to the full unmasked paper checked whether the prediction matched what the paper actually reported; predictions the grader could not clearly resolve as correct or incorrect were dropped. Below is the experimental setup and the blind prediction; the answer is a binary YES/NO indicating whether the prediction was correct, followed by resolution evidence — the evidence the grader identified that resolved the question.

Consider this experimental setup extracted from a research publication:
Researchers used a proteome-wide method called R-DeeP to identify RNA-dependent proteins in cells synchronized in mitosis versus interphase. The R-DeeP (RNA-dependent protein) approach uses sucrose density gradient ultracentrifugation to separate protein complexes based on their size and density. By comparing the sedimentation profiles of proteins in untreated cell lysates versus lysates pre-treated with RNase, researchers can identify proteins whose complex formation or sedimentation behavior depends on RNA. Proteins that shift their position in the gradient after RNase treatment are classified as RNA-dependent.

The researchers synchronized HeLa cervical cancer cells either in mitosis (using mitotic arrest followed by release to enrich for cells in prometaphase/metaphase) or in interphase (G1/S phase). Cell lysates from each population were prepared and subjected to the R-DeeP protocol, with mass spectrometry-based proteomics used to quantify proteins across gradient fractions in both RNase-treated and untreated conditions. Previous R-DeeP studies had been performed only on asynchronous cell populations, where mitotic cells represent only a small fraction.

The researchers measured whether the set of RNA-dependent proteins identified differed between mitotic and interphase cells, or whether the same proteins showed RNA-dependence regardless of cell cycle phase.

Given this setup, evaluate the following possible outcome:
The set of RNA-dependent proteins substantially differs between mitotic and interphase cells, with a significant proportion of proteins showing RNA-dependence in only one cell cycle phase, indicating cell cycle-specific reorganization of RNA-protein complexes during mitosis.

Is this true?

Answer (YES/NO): NO